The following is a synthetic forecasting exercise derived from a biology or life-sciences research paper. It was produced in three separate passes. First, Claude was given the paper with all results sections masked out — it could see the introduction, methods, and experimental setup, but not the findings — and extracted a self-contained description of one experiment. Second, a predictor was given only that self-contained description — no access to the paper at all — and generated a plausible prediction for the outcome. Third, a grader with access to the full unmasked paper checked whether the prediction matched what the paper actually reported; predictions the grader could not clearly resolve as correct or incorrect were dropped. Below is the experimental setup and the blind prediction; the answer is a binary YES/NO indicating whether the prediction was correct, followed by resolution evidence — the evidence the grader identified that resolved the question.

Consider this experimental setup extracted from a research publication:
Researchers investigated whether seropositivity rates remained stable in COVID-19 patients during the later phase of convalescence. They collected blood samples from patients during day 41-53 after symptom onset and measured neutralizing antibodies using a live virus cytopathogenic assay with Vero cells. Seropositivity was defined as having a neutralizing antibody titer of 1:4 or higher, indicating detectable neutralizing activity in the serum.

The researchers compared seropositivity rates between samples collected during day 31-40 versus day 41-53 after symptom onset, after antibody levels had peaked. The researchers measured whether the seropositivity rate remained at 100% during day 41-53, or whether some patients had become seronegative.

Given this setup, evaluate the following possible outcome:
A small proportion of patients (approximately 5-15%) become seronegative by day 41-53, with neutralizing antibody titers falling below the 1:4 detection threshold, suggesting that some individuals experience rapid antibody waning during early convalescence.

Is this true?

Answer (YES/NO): NO